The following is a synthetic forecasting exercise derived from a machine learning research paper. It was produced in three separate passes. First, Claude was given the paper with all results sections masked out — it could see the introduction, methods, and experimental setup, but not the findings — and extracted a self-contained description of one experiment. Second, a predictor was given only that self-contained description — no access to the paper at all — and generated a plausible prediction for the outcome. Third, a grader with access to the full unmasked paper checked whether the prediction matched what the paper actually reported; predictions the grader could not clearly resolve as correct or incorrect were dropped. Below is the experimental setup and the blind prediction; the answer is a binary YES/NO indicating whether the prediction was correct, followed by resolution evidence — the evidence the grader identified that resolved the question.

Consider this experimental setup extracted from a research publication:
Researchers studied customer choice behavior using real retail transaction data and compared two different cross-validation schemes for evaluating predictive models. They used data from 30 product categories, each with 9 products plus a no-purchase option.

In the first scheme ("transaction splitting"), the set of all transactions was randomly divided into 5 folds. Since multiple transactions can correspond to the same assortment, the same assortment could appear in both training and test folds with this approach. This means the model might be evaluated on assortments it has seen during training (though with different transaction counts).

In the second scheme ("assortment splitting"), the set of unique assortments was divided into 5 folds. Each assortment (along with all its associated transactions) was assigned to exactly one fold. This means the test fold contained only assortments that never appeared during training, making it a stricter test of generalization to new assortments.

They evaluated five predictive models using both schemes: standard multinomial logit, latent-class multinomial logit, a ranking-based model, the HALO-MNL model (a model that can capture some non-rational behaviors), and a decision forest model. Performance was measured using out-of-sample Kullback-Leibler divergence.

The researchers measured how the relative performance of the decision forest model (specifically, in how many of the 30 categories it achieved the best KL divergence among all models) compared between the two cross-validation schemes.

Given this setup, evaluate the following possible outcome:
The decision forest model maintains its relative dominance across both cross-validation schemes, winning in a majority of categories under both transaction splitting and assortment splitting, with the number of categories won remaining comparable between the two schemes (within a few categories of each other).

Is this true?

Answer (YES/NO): NO